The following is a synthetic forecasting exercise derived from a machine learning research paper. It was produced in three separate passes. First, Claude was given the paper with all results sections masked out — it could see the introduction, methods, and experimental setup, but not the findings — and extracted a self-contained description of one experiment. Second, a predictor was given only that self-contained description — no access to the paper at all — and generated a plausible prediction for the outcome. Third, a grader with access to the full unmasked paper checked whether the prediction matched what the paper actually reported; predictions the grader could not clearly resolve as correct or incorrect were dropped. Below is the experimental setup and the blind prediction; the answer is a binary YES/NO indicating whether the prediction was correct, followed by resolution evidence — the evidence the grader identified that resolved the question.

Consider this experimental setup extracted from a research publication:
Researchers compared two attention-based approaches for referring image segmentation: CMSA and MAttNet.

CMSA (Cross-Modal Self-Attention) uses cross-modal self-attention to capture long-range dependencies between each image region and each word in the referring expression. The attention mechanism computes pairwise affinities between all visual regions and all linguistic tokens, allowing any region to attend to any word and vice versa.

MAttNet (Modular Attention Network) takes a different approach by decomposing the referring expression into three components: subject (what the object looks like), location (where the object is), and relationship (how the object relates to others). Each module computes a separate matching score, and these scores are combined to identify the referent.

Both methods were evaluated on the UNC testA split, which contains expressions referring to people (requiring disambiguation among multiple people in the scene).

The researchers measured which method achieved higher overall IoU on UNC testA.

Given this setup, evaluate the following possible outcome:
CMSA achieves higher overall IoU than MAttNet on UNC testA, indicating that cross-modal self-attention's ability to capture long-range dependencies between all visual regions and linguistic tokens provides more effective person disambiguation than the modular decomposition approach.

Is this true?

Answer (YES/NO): NO